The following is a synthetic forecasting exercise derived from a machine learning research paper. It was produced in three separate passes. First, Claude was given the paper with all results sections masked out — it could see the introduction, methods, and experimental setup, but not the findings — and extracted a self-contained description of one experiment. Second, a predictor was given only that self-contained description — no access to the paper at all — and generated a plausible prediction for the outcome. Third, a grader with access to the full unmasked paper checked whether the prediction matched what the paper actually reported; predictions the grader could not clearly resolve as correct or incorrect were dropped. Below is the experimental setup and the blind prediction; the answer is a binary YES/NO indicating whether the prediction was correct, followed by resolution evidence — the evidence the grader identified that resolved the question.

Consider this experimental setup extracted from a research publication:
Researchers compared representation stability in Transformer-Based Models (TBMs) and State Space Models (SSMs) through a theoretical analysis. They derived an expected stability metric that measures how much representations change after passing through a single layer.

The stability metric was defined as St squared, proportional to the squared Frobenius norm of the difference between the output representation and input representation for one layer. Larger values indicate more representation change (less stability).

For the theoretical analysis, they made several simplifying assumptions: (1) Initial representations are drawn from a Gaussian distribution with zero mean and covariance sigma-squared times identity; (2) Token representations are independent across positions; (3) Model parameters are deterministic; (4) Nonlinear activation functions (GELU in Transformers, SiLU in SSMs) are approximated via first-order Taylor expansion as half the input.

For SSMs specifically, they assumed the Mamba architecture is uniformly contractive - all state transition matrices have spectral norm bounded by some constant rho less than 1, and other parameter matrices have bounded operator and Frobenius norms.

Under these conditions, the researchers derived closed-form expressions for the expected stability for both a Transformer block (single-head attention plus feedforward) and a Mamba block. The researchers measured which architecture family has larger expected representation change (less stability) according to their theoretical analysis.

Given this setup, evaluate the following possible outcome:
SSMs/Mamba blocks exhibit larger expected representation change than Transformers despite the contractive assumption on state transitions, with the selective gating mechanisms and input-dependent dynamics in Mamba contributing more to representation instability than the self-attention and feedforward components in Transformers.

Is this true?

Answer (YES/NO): NO